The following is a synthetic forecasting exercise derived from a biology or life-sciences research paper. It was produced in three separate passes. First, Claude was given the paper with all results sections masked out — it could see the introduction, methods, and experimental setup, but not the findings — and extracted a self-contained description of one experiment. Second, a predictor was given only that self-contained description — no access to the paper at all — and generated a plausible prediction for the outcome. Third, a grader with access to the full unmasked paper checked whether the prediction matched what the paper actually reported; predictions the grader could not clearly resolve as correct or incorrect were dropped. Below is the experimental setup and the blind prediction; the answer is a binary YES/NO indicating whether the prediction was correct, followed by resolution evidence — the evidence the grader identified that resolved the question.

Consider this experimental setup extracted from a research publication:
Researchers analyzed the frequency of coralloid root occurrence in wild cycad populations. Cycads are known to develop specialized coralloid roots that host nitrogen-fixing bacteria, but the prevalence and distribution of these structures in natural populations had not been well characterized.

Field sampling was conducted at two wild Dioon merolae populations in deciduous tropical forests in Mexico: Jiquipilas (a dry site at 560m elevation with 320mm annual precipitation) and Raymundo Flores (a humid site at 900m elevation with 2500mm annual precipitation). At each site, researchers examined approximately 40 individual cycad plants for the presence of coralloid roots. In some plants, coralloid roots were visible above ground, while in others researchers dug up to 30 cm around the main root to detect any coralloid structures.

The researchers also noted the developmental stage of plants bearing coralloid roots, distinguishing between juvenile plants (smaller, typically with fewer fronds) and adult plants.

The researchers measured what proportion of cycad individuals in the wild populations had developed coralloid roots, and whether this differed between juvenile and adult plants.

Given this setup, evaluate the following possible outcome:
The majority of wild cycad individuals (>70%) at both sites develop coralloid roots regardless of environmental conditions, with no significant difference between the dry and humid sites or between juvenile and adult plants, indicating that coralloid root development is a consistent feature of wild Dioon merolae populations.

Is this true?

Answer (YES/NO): NO